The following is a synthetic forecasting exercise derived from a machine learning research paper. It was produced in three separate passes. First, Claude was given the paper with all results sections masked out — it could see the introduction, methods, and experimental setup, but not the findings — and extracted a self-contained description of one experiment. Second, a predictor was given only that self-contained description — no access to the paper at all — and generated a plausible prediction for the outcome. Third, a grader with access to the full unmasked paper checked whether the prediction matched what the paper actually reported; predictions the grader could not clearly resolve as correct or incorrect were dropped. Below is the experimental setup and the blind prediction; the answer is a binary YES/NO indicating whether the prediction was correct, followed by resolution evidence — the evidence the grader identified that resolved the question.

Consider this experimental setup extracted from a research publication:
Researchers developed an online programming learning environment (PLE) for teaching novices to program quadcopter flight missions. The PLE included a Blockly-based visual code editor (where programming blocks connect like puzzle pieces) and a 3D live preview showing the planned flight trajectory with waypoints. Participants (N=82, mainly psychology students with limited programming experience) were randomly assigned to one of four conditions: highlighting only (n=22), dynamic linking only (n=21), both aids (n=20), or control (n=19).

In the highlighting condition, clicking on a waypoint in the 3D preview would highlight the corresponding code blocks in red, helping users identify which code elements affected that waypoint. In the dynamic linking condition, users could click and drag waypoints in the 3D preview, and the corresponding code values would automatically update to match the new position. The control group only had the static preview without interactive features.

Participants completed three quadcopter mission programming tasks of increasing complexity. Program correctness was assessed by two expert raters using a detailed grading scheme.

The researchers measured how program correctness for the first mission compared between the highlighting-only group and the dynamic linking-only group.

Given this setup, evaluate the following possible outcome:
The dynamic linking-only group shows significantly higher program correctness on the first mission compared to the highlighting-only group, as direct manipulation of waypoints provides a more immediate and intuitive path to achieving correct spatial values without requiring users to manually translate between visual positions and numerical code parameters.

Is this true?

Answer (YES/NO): NO